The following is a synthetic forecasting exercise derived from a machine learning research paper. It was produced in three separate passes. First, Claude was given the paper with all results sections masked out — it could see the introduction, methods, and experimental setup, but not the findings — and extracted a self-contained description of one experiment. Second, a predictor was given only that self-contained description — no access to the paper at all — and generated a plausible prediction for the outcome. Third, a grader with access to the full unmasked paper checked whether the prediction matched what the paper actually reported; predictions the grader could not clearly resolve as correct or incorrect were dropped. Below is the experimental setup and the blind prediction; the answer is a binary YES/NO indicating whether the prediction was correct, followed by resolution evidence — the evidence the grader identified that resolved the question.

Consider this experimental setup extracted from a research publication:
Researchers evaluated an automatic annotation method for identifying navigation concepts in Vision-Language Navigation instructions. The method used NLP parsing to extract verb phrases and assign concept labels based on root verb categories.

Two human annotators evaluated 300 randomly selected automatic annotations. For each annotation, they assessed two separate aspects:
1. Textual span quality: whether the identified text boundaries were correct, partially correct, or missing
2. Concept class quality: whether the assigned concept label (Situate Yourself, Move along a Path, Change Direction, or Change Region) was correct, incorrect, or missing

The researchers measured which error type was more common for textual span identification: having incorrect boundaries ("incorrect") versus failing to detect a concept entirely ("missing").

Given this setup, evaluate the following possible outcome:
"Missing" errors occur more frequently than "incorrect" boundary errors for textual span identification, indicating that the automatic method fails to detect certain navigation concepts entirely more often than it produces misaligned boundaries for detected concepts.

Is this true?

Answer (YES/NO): YES